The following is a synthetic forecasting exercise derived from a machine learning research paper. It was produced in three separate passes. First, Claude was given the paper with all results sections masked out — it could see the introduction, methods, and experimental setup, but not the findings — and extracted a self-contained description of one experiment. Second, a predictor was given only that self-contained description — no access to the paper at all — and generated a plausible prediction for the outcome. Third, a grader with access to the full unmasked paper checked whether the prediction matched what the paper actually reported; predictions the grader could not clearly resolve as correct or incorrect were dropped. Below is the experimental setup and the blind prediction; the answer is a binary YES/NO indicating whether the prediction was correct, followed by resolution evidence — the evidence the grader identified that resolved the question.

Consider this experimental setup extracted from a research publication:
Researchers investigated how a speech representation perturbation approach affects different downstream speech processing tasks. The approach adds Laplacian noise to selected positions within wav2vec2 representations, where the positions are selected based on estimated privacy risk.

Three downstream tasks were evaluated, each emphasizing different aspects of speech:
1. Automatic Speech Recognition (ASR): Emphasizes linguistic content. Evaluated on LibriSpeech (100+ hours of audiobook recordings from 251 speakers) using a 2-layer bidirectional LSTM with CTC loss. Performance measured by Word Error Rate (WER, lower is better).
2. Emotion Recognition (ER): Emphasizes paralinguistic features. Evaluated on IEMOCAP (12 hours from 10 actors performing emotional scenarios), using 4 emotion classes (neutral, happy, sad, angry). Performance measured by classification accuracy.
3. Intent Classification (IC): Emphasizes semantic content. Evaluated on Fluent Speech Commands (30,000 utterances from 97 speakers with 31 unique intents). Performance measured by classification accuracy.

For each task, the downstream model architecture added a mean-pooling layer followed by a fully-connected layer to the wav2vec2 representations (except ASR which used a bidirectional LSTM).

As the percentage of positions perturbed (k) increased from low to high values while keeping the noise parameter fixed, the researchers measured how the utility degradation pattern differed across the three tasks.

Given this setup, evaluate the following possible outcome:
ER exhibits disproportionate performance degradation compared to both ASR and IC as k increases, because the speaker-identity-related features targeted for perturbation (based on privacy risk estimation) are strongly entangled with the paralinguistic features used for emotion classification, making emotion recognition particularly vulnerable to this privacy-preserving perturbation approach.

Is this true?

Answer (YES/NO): NO